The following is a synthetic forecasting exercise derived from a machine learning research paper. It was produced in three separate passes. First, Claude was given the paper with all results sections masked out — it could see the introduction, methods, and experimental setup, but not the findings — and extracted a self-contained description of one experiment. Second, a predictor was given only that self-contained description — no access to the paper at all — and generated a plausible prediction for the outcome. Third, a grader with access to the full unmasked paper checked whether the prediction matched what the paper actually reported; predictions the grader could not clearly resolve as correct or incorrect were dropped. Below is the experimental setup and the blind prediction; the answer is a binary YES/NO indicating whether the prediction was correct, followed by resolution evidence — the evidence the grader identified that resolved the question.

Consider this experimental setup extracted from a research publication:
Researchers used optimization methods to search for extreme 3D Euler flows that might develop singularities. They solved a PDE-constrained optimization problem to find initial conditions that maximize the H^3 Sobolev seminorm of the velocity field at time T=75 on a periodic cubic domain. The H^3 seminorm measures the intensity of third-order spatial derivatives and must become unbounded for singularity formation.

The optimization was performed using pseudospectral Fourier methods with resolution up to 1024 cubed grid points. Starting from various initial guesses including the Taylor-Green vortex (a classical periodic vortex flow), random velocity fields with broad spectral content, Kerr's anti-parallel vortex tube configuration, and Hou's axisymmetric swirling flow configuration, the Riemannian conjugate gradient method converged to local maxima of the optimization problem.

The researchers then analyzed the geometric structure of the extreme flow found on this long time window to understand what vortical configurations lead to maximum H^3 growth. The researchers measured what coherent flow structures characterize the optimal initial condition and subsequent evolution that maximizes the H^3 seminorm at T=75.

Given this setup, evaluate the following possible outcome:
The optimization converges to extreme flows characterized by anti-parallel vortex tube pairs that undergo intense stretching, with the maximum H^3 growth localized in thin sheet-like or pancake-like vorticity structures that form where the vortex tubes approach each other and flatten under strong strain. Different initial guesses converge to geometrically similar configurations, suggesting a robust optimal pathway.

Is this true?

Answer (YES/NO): NO